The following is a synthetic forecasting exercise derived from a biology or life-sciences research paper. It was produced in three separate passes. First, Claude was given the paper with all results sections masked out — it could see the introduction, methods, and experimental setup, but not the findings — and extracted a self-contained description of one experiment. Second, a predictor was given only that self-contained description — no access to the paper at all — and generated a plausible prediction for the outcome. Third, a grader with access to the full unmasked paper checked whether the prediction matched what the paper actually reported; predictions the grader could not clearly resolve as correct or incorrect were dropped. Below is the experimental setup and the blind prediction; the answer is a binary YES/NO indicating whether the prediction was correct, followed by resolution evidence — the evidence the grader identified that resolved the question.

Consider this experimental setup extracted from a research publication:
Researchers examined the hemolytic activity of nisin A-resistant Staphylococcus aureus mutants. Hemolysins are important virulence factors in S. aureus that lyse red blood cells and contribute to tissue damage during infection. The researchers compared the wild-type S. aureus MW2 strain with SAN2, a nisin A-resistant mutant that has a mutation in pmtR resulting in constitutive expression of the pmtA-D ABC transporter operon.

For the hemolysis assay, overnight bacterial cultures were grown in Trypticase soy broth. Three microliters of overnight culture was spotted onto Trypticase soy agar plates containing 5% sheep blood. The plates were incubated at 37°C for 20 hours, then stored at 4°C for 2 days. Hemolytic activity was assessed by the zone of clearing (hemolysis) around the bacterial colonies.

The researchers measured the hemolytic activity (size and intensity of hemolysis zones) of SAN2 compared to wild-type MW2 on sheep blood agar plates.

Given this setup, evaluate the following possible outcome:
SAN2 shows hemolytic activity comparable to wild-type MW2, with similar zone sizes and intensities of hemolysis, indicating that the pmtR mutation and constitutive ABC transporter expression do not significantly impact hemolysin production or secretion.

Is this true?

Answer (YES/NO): NO